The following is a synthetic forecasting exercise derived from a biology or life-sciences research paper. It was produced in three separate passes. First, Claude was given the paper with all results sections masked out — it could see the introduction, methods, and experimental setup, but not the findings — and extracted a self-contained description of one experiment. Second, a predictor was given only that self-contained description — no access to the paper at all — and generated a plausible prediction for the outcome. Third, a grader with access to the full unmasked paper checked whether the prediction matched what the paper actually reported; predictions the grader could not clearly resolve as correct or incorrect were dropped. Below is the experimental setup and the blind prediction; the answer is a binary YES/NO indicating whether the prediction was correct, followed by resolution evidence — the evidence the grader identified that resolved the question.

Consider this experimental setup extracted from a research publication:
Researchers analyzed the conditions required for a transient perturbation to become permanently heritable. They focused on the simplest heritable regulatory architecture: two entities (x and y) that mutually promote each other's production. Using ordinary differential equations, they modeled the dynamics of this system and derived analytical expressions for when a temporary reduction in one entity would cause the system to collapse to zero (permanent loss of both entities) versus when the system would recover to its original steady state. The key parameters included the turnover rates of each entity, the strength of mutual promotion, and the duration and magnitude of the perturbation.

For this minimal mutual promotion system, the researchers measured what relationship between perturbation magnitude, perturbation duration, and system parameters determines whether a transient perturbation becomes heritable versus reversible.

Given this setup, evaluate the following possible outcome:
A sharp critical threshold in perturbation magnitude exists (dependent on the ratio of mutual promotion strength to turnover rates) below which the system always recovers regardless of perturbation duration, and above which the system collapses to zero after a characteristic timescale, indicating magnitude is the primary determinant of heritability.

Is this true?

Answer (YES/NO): NO